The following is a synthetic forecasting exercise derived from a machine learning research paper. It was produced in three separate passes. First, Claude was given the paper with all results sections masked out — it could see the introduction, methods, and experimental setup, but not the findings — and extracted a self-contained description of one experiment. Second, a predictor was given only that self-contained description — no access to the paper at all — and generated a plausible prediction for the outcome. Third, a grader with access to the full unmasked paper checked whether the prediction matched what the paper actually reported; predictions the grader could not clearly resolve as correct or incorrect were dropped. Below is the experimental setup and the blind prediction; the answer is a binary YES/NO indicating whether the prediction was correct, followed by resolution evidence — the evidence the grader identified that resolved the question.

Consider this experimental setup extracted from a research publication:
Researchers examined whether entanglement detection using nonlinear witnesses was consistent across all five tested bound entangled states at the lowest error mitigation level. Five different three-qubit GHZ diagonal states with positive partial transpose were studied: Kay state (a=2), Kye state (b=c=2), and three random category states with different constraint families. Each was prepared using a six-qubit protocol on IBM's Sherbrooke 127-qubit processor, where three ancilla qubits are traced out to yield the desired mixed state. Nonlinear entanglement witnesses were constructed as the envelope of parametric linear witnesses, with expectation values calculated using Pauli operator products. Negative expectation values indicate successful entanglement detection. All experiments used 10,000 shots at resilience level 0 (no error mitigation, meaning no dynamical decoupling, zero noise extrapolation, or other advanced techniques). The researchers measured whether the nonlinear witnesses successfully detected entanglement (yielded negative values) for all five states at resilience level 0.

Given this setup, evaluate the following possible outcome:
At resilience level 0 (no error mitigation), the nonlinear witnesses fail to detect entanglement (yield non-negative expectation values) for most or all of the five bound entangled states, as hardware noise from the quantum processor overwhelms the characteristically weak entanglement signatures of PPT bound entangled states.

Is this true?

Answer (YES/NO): NO